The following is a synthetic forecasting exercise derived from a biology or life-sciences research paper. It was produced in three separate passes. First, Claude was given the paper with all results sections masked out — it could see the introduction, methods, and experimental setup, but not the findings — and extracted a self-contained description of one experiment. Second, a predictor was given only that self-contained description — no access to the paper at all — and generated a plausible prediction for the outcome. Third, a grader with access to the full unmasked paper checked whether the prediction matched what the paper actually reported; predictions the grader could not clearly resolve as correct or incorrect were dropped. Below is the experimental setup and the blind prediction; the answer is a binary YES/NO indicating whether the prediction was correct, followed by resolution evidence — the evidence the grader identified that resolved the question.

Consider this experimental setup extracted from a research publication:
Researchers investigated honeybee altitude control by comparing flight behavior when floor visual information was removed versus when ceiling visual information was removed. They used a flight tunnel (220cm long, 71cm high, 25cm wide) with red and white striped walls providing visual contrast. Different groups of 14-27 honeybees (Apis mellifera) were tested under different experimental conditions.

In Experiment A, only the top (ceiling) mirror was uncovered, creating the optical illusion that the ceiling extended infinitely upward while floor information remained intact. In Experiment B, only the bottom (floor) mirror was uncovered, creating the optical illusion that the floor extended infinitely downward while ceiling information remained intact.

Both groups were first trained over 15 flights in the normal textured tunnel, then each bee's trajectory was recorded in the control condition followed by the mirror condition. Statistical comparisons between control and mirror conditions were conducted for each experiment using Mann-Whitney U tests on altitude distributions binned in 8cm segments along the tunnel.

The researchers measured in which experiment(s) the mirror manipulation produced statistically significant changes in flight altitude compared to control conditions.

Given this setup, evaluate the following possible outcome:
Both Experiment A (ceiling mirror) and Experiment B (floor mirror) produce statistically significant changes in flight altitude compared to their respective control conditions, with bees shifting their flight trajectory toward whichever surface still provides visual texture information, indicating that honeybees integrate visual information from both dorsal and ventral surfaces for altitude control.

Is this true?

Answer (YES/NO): NO